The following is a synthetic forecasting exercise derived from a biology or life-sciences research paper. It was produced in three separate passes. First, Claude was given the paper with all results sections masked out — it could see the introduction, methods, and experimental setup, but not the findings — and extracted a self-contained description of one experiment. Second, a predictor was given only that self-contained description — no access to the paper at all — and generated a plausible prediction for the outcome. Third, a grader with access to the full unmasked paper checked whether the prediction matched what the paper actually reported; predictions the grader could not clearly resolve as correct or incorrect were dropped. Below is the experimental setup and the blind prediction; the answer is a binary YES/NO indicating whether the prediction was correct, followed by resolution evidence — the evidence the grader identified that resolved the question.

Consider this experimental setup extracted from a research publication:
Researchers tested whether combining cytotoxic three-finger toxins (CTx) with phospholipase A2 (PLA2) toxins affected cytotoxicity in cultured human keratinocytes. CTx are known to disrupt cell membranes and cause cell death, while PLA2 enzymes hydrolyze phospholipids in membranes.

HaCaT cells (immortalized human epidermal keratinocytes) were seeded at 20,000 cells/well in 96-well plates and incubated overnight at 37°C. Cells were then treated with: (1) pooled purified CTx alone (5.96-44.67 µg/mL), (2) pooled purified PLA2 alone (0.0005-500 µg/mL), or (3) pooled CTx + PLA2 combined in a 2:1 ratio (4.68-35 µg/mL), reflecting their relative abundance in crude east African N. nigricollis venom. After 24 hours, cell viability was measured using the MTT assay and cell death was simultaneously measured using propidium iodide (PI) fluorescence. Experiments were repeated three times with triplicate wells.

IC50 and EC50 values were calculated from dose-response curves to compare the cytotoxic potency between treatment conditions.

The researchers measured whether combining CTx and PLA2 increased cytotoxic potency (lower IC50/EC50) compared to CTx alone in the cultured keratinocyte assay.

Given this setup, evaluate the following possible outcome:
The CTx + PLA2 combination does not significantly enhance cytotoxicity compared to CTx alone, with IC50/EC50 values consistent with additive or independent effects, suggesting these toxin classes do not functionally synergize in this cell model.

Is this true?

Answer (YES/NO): NO